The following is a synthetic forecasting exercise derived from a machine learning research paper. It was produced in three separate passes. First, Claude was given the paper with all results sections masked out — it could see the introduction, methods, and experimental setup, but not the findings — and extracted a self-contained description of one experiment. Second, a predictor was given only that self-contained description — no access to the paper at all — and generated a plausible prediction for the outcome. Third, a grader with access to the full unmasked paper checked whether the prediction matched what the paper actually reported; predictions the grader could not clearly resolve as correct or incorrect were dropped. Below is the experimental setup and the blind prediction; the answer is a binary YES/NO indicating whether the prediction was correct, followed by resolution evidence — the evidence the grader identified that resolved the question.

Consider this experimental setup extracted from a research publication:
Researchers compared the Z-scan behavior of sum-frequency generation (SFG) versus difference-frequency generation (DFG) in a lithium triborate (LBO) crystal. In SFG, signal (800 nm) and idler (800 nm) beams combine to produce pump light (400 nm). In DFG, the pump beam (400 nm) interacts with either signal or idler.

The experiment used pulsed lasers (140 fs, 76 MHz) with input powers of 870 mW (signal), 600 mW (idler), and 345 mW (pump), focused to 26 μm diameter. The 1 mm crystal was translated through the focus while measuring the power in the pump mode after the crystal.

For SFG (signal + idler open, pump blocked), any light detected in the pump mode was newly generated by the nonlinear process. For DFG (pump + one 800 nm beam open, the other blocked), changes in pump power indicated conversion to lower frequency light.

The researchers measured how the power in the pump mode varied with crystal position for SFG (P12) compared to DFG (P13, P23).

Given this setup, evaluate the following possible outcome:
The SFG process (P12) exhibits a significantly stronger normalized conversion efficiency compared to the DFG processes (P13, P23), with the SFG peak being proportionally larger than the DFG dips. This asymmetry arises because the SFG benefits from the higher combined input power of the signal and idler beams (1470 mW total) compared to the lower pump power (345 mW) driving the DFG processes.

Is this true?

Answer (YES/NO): NO